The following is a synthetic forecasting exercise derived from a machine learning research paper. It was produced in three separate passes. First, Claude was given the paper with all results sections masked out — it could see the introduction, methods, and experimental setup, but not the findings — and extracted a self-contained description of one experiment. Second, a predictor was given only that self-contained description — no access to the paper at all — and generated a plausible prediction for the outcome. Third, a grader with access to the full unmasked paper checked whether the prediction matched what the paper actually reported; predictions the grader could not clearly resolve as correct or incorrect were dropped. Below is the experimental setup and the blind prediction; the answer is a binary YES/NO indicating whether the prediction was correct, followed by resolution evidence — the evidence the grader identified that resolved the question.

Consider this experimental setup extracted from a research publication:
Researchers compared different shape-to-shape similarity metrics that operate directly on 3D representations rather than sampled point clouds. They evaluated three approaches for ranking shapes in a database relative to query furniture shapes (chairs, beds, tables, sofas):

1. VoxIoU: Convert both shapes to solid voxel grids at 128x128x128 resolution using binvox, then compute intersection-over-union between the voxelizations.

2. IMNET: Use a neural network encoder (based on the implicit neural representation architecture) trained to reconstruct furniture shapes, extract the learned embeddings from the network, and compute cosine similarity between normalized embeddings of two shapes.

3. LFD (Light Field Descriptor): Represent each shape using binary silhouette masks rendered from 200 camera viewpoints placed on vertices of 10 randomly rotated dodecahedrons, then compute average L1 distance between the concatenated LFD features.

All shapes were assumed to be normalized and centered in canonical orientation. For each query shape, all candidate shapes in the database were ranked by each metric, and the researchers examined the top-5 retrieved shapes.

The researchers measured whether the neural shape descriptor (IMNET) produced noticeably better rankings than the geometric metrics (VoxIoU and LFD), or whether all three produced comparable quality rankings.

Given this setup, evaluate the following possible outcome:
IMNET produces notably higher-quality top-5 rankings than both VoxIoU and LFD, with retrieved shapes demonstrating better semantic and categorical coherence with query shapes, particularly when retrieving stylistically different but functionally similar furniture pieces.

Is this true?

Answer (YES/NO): NO